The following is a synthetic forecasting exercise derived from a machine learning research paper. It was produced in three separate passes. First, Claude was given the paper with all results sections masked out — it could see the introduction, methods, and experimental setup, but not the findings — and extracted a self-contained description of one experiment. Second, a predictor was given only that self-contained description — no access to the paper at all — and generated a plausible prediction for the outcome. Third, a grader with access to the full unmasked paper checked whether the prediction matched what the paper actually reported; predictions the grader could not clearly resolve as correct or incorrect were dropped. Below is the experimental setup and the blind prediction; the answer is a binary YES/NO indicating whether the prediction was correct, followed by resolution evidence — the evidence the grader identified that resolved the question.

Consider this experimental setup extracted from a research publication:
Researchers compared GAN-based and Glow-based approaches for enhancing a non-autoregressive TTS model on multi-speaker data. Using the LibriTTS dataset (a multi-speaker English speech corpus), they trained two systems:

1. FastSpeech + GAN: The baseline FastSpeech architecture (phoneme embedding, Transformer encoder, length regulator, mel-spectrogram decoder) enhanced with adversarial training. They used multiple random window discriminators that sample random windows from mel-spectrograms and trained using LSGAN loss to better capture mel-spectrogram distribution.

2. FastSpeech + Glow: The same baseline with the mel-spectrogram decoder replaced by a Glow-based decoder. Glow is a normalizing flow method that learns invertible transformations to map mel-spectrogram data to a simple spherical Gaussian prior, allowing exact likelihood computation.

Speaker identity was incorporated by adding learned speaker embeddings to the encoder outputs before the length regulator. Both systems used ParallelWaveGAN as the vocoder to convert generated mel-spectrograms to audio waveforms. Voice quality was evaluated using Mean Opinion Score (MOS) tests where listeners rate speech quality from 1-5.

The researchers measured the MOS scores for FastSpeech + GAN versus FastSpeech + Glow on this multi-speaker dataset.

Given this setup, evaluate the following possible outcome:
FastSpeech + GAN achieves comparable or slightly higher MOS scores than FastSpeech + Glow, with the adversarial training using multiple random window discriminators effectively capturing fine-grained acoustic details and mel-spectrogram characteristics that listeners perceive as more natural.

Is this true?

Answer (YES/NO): YES